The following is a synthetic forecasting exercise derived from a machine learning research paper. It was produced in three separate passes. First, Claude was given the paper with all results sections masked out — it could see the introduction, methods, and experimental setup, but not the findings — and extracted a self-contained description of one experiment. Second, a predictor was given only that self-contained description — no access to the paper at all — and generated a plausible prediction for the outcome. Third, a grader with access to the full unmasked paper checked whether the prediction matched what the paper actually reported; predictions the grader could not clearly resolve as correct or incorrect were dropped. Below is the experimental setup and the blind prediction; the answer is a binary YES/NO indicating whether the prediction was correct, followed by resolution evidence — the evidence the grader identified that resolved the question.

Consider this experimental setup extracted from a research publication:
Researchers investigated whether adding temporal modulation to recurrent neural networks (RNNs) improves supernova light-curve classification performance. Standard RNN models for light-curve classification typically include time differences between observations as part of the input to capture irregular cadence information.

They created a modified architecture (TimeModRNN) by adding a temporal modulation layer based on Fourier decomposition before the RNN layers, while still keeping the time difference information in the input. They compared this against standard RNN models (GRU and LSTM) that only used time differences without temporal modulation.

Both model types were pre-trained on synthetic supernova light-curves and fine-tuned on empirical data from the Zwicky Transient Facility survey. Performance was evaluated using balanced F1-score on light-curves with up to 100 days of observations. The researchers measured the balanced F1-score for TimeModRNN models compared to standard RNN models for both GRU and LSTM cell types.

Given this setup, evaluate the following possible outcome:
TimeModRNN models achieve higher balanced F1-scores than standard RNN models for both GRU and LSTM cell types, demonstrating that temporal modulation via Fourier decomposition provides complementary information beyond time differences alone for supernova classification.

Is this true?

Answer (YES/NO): YES